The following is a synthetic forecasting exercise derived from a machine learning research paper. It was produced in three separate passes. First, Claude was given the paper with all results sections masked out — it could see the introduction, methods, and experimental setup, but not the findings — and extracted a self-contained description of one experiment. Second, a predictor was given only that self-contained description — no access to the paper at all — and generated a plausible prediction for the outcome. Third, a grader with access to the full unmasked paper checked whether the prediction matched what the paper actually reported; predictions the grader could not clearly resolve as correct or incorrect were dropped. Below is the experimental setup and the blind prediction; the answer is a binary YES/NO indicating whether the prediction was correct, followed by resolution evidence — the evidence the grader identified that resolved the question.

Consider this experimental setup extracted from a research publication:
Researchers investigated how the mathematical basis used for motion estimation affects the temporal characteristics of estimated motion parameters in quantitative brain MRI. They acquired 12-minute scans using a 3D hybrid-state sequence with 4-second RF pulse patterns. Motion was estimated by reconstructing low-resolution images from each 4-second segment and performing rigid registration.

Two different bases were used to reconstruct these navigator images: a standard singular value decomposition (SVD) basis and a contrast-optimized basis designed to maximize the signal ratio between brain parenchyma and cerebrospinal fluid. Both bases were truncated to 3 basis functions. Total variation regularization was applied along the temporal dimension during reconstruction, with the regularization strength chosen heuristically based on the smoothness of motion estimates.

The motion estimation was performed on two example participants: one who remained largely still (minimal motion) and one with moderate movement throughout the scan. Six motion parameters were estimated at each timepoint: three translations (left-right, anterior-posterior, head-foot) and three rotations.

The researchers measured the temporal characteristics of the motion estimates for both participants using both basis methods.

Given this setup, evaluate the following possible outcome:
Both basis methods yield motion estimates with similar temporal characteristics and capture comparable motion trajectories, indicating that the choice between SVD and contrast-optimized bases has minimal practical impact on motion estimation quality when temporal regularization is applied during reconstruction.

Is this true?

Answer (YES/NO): NO